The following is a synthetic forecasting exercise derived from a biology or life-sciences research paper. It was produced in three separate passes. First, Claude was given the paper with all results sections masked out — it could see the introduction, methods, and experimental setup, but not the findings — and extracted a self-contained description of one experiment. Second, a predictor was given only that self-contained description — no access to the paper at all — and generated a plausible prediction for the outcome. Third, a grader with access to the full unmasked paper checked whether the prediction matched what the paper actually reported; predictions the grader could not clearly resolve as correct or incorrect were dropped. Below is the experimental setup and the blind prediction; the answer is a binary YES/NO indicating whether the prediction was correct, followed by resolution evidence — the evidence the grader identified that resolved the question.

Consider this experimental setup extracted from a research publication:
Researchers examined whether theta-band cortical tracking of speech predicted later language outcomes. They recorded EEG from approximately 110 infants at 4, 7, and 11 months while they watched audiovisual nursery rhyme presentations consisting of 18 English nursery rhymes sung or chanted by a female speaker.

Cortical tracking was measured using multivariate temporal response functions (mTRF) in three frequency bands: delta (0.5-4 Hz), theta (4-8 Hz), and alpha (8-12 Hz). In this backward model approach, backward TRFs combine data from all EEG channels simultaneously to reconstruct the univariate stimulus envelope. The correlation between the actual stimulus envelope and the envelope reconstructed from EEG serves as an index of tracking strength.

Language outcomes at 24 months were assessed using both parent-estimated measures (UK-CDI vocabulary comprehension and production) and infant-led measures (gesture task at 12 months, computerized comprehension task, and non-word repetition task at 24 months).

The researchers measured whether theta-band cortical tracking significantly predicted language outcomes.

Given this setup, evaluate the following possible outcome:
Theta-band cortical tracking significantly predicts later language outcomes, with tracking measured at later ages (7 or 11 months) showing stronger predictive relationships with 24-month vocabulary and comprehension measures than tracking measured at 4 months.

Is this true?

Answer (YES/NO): NO